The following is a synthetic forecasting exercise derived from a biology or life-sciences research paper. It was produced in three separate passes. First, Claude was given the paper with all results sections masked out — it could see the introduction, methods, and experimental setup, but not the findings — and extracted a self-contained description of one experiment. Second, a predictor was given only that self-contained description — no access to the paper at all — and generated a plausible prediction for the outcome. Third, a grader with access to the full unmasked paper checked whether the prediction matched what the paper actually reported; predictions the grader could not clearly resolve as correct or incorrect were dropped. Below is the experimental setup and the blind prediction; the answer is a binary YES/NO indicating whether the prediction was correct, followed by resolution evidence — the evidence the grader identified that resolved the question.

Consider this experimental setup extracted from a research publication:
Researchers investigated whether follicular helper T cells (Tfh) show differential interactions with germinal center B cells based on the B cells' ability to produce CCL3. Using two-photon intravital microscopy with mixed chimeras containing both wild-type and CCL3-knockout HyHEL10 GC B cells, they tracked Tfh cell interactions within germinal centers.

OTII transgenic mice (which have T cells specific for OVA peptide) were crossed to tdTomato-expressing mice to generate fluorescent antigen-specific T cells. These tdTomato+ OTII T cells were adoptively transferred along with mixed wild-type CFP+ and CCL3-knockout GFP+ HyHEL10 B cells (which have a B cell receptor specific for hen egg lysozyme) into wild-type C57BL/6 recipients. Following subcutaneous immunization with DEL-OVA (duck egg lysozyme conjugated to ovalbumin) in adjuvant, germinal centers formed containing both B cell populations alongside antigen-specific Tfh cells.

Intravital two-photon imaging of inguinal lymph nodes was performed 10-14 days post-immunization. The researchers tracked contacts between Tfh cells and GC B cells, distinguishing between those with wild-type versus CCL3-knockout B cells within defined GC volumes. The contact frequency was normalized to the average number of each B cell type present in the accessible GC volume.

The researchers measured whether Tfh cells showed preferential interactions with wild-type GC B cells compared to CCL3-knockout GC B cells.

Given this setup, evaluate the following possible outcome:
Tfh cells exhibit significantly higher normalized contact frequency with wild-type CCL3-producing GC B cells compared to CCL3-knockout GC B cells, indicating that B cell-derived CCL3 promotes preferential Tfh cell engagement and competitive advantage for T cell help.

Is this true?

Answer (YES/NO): NO